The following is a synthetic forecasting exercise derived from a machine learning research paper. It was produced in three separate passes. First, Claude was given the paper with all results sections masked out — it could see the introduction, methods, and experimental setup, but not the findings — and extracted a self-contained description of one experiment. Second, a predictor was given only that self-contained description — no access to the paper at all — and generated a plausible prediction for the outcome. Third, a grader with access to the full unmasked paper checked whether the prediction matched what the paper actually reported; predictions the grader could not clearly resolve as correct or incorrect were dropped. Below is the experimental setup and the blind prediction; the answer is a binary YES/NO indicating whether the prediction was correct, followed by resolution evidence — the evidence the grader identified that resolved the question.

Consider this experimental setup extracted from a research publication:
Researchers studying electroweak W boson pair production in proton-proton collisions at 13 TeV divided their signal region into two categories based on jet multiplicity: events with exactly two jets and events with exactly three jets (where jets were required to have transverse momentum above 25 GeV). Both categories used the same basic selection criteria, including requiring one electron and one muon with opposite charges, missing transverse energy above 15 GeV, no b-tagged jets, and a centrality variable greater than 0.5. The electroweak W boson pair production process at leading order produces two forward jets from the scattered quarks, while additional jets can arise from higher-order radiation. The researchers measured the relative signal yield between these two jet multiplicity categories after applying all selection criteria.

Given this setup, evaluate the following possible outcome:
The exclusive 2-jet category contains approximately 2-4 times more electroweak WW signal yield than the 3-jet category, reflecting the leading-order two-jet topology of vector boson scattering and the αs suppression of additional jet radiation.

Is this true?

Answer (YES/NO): YES